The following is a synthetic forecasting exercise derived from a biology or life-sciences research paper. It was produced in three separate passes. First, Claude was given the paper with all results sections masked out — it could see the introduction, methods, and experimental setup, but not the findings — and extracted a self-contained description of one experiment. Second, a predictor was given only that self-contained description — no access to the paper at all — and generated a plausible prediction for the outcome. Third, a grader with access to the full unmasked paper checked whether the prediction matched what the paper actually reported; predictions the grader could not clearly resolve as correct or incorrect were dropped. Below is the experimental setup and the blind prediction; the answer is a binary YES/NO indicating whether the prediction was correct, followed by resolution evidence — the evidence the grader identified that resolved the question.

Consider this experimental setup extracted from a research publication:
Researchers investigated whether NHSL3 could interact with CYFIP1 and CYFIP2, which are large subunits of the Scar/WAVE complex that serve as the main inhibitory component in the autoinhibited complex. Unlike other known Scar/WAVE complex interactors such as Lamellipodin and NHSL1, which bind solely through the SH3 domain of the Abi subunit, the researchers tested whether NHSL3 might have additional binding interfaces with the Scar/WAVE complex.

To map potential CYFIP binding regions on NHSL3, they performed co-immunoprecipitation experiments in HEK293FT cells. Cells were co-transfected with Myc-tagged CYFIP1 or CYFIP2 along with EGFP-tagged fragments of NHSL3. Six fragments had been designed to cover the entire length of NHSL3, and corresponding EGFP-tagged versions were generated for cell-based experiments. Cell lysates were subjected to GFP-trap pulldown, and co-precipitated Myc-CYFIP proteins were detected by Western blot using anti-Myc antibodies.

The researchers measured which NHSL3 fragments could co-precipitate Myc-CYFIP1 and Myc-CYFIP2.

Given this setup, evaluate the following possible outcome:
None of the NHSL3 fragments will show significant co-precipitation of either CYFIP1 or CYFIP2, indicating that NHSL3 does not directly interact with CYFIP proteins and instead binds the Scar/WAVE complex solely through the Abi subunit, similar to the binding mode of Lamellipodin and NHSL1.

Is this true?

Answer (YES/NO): NO